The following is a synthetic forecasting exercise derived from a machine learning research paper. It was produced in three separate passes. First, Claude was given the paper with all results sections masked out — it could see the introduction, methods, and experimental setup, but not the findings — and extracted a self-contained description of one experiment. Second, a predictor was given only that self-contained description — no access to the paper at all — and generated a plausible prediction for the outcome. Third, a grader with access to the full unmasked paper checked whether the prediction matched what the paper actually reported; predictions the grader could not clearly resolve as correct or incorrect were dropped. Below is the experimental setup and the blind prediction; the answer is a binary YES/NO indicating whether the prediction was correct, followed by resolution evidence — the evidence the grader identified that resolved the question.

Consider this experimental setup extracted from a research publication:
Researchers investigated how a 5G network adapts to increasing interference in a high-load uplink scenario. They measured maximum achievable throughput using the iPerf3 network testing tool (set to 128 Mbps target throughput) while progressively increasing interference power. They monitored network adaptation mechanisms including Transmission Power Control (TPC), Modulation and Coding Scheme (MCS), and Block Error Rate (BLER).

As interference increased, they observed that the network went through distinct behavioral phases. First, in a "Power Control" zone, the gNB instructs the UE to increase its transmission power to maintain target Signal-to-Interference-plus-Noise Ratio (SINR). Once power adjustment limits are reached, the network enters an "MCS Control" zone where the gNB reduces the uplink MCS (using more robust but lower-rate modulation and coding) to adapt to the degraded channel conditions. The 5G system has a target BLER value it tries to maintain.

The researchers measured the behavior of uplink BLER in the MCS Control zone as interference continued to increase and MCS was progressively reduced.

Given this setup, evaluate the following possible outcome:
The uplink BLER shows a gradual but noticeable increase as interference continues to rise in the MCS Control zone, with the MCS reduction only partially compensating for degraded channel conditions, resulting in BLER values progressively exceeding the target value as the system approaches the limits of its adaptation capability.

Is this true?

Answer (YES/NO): NO